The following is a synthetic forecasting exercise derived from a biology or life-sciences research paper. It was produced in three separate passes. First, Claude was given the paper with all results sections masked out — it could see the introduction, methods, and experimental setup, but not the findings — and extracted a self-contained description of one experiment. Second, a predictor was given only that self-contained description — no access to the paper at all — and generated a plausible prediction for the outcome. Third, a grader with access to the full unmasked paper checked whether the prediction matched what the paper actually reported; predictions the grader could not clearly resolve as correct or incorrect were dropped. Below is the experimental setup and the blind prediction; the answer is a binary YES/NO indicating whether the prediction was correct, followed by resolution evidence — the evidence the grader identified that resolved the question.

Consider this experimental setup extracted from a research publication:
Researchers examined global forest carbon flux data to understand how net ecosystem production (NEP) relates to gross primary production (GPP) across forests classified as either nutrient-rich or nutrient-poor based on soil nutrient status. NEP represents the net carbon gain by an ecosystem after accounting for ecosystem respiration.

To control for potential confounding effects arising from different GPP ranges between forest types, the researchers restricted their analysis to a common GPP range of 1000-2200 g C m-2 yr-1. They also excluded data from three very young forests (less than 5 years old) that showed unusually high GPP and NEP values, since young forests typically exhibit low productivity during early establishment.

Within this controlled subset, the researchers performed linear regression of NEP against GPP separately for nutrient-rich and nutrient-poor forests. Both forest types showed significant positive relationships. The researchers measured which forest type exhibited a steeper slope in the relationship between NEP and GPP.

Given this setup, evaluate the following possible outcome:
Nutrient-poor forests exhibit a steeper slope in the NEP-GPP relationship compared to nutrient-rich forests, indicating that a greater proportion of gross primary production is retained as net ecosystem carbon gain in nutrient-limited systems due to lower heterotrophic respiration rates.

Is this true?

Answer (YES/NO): NO